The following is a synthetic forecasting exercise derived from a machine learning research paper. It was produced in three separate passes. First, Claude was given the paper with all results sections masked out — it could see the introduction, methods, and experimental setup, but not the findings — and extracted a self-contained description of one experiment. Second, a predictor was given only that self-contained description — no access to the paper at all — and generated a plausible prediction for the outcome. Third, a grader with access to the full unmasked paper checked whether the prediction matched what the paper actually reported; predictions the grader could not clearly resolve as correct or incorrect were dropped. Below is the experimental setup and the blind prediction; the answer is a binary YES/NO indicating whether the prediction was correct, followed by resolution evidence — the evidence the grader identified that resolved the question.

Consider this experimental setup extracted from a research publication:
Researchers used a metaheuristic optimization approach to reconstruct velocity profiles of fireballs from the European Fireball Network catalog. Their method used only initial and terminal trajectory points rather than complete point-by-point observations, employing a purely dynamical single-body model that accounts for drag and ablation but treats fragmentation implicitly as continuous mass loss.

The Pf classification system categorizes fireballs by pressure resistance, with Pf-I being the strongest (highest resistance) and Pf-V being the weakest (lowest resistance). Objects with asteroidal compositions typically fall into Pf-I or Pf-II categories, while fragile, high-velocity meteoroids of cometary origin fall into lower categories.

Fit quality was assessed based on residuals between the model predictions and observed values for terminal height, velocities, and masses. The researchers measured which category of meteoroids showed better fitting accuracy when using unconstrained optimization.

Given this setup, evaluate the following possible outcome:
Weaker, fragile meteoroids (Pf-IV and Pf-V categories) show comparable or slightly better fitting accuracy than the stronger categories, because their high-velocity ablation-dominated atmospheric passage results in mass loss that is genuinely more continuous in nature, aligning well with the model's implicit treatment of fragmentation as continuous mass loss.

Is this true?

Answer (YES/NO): NO